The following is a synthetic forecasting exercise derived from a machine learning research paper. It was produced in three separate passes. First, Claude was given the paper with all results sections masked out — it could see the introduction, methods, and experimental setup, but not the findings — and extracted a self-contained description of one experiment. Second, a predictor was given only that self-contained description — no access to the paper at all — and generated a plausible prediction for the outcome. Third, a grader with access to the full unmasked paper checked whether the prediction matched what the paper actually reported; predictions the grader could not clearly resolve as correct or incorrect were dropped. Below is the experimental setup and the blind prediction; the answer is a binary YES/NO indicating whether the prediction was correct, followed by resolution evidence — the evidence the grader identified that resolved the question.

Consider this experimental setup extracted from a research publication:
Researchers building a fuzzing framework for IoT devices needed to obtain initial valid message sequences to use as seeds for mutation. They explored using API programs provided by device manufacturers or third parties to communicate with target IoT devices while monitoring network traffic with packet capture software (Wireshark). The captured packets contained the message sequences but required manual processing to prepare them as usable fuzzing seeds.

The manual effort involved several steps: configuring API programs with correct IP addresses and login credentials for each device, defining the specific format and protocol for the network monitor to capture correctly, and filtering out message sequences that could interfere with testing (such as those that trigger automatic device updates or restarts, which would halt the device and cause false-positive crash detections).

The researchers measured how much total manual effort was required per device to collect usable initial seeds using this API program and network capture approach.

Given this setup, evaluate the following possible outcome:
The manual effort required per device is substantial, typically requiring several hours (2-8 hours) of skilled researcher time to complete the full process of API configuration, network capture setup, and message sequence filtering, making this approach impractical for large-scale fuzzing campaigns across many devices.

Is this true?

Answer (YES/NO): NO